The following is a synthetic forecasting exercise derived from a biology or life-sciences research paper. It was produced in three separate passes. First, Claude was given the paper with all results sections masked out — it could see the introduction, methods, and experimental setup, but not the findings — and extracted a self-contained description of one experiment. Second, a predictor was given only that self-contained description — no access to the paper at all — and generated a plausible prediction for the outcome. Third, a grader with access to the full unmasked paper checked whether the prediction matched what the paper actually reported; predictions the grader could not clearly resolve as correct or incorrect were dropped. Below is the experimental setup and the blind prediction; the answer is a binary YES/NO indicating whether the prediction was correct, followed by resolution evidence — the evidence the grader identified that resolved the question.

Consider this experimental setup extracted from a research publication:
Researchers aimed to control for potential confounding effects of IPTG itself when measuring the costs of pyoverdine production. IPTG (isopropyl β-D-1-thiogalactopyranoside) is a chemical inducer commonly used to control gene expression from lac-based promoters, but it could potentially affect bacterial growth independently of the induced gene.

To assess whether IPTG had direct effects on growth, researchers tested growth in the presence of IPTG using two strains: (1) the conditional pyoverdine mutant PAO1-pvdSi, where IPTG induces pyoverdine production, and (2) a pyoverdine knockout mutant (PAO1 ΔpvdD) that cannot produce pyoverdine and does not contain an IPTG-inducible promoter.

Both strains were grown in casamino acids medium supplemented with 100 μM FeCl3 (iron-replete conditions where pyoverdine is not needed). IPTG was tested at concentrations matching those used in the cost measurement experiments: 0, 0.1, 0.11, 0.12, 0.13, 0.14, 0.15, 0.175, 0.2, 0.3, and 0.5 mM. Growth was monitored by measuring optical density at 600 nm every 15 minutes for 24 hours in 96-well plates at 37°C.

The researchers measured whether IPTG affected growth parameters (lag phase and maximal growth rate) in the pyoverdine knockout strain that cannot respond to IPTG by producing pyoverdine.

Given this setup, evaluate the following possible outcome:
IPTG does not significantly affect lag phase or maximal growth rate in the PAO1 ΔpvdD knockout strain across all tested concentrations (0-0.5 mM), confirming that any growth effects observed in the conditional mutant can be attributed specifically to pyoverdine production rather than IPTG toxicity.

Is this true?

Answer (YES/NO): YES